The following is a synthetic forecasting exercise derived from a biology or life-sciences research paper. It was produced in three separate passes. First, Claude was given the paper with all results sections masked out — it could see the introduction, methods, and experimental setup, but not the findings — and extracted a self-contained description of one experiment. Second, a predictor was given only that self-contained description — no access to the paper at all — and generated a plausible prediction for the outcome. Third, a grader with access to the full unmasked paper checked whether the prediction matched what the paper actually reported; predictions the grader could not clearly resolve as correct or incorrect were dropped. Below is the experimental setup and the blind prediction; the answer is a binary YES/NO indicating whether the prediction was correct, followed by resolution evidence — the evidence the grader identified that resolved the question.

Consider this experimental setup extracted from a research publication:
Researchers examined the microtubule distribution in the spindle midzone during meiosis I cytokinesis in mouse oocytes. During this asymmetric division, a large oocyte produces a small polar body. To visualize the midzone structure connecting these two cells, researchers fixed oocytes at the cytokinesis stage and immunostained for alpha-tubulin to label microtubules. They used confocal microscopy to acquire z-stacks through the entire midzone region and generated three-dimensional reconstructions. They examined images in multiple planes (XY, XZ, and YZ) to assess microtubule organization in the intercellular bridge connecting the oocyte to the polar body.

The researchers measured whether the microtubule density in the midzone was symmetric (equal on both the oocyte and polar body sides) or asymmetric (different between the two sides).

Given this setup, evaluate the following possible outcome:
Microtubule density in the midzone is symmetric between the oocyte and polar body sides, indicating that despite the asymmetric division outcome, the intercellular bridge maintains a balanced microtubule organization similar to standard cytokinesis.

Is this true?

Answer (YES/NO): NO